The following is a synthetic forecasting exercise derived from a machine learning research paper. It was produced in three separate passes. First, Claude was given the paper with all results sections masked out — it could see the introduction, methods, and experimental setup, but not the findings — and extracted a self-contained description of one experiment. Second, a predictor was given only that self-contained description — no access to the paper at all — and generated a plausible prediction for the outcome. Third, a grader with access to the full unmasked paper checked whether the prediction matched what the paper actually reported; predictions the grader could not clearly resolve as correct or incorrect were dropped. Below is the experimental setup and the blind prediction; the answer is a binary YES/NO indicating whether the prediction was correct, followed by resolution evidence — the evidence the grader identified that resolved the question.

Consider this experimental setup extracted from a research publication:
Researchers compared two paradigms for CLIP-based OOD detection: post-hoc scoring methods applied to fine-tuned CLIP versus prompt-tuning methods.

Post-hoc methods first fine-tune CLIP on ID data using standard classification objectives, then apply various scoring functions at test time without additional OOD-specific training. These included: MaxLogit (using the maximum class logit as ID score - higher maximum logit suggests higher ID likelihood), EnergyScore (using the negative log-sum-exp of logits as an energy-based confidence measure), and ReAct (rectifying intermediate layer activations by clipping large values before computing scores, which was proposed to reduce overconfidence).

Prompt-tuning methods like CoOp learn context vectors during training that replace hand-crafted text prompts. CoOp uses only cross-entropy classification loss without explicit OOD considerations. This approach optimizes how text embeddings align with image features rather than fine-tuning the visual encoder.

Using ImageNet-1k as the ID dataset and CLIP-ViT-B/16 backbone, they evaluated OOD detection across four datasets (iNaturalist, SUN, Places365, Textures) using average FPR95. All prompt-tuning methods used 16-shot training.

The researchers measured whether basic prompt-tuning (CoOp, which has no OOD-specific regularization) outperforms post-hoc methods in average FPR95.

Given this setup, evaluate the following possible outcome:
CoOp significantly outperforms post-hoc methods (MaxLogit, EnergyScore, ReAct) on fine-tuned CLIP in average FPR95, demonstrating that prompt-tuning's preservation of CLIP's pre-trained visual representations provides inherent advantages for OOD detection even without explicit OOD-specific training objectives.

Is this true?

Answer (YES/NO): YES